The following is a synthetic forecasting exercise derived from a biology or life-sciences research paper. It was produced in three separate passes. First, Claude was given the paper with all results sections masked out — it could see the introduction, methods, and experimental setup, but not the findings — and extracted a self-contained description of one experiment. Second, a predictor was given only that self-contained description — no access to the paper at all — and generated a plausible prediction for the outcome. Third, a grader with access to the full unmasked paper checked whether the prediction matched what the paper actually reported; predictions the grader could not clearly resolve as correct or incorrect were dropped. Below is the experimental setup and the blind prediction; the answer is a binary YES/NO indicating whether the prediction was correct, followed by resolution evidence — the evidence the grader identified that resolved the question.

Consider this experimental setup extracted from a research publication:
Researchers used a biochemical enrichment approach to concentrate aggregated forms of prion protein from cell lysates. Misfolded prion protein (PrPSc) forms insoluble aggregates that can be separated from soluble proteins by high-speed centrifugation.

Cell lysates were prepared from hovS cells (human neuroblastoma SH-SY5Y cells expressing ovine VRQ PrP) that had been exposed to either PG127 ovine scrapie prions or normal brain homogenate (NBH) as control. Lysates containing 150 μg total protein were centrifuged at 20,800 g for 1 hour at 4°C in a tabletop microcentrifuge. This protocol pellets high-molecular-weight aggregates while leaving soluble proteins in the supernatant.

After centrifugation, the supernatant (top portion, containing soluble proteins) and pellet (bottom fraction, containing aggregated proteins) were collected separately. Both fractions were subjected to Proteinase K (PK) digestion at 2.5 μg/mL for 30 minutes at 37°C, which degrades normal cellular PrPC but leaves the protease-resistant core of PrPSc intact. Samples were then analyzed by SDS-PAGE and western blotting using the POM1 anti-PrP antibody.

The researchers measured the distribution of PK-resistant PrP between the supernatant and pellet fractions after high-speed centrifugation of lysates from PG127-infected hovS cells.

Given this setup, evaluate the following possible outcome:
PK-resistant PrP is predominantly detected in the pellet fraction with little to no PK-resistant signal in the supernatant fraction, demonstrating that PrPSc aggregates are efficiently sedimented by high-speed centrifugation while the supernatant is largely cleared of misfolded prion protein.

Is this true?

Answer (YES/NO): YES